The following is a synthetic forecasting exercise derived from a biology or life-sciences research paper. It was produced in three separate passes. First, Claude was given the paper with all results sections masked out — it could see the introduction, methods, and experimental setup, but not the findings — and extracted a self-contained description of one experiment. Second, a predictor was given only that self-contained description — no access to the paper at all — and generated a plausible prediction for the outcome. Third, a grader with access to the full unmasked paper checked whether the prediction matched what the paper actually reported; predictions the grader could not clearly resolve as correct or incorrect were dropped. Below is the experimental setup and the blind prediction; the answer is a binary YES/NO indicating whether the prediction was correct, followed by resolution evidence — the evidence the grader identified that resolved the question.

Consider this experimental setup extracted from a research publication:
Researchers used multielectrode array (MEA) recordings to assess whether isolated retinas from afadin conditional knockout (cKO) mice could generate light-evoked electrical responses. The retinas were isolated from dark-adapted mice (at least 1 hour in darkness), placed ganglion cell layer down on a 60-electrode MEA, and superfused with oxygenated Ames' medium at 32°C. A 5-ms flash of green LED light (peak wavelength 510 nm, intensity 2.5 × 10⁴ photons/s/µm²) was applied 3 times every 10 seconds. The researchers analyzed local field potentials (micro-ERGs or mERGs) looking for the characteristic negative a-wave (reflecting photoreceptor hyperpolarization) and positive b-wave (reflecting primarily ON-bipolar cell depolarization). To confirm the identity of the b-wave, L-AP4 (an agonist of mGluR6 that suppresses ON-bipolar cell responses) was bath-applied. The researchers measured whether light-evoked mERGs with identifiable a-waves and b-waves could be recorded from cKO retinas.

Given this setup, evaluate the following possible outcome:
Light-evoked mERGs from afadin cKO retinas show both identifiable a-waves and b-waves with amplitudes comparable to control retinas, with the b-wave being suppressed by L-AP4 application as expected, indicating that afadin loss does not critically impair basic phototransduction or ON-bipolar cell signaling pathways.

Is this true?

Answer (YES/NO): NO